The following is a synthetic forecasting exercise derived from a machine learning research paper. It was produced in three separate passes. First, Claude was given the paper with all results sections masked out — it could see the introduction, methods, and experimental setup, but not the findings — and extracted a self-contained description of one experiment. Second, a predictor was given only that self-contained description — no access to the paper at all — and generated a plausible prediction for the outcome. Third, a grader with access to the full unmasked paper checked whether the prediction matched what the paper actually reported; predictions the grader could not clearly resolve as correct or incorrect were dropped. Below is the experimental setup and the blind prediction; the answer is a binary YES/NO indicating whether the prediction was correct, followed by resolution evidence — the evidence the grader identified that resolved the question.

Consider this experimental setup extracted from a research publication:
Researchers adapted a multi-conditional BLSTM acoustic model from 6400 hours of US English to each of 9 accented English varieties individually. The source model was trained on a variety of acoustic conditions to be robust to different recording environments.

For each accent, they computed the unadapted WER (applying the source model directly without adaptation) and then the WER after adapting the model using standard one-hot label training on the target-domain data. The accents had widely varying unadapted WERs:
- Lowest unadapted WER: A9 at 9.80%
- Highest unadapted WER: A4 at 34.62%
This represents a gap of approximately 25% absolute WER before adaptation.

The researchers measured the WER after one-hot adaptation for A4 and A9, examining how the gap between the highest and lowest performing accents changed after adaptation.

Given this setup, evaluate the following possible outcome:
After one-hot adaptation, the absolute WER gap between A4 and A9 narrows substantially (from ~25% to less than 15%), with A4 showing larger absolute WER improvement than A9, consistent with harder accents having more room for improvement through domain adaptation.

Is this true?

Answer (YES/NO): YES